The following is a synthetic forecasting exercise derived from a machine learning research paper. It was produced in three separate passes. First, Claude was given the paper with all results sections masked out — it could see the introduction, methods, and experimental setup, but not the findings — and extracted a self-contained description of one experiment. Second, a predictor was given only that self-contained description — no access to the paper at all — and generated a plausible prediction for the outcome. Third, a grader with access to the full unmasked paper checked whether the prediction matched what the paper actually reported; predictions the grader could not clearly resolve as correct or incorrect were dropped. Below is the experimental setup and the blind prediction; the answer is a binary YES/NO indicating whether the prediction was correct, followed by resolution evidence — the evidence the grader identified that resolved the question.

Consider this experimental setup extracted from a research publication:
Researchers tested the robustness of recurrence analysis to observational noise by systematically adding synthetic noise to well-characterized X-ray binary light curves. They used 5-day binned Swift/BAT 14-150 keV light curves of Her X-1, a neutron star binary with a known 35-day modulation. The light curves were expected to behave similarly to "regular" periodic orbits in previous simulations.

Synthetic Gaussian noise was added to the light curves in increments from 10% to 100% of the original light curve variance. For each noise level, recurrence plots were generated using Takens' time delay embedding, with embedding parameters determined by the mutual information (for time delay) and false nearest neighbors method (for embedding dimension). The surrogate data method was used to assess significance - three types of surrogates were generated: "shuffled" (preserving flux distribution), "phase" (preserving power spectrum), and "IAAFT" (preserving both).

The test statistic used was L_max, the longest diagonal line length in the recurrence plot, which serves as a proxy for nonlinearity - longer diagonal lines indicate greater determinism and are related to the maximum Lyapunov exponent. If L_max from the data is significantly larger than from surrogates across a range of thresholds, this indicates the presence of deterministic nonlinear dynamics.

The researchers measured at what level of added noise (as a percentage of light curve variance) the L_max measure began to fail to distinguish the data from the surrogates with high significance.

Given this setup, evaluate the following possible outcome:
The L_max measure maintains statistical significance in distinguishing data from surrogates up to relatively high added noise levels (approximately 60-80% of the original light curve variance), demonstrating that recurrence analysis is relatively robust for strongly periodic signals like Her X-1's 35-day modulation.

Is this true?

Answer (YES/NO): NO